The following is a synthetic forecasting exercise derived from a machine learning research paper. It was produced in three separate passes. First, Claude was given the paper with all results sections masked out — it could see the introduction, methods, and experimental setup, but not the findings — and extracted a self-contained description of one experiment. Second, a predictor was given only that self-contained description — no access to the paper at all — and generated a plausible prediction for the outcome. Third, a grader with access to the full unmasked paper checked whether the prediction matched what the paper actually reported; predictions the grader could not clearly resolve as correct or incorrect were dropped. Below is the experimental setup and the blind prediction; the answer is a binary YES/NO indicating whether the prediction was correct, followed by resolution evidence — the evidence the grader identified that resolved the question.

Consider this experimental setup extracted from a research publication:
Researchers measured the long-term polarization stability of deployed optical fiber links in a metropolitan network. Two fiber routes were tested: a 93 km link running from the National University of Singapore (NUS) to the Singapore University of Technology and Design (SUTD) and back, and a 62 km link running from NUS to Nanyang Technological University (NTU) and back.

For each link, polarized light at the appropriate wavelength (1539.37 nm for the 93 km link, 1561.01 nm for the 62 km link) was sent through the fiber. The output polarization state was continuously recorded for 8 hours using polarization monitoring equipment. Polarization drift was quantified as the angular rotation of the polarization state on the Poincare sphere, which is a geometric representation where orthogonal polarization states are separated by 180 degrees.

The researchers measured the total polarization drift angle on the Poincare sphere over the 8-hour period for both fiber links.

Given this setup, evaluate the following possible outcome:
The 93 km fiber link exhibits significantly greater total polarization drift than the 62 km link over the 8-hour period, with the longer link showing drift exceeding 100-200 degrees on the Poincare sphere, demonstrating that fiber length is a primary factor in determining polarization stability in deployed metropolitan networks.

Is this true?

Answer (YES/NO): NO